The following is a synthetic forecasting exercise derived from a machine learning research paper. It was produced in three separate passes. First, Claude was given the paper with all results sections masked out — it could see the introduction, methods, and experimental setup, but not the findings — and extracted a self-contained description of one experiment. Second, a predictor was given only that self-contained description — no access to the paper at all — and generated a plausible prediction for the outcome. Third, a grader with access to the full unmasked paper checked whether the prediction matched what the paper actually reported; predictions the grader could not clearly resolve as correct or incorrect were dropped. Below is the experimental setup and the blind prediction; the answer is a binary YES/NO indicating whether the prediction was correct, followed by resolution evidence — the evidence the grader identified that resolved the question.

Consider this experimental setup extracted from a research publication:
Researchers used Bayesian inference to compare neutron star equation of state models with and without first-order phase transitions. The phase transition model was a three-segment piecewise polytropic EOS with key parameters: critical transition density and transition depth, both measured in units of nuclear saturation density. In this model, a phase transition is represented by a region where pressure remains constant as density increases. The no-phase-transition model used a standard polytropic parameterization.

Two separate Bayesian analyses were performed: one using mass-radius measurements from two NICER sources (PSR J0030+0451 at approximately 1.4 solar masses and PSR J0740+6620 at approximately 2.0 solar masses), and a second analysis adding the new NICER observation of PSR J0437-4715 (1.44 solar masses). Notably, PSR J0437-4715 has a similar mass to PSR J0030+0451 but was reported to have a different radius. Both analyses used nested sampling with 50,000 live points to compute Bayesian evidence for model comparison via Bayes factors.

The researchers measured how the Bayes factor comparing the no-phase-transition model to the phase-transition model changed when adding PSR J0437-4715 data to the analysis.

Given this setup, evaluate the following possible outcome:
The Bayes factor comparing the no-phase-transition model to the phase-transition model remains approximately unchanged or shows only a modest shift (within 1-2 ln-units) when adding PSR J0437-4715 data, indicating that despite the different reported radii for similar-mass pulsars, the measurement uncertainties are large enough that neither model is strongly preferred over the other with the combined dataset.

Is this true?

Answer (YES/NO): YES